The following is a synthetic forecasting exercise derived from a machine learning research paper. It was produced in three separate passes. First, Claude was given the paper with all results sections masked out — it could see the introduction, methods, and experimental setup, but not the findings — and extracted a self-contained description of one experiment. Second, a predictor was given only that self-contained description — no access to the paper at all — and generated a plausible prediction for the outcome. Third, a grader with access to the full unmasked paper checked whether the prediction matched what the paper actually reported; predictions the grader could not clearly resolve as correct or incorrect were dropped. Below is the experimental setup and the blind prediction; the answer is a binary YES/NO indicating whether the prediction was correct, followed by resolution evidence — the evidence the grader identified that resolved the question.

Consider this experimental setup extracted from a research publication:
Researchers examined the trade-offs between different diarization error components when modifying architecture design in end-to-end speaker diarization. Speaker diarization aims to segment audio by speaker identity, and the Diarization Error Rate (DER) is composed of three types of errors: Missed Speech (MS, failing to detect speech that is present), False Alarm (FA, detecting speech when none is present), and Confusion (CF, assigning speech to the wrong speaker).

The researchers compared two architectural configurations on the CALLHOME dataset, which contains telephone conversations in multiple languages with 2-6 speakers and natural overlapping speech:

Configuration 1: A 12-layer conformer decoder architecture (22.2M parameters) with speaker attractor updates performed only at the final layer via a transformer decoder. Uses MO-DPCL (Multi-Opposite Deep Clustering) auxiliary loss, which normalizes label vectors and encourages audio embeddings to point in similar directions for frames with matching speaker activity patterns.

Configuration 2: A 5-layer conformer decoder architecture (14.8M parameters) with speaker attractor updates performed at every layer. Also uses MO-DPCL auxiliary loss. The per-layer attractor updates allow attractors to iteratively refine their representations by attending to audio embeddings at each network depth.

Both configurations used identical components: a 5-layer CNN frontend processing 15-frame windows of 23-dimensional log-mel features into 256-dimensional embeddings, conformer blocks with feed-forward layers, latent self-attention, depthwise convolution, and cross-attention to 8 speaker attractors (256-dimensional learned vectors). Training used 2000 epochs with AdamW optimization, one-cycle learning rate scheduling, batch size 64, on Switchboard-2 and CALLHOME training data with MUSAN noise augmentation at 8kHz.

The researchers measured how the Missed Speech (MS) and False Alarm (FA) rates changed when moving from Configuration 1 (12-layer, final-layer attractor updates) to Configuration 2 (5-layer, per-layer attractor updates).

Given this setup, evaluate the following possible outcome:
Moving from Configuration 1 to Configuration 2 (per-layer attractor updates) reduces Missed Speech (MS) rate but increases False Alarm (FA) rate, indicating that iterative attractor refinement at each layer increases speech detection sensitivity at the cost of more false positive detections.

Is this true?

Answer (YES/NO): YES